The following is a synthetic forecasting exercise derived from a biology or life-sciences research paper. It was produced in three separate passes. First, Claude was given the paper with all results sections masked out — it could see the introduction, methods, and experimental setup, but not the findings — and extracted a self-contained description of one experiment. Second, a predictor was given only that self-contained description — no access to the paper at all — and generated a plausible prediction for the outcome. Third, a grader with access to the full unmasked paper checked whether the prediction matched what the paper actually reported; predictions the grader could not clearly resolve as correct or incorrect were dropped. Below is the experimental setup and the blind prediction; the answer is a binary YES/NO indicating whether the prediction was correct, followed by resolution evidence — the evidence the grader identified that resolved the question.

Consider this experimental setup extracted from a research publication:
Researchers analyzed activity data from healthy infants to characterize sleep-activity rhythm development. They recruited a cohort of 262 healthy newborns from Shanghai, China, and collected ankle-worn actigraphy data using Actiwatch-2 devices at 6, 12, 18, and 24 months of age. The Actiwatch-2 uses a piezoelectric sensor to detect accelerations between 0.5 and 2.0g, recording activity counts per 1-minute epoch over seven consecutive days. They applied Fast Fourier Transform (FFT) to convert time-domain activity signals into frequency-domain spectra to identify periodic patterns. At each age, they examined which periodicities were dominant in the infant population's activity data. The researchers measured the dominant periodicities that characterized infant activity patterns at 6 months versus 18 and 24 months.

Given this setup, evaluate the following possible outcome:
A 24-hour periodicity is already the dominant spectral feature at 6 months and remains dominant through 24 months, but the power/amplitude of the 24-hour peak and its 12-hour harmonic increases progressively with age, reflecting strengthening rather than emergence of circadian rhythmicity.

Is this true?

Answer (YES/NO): NO